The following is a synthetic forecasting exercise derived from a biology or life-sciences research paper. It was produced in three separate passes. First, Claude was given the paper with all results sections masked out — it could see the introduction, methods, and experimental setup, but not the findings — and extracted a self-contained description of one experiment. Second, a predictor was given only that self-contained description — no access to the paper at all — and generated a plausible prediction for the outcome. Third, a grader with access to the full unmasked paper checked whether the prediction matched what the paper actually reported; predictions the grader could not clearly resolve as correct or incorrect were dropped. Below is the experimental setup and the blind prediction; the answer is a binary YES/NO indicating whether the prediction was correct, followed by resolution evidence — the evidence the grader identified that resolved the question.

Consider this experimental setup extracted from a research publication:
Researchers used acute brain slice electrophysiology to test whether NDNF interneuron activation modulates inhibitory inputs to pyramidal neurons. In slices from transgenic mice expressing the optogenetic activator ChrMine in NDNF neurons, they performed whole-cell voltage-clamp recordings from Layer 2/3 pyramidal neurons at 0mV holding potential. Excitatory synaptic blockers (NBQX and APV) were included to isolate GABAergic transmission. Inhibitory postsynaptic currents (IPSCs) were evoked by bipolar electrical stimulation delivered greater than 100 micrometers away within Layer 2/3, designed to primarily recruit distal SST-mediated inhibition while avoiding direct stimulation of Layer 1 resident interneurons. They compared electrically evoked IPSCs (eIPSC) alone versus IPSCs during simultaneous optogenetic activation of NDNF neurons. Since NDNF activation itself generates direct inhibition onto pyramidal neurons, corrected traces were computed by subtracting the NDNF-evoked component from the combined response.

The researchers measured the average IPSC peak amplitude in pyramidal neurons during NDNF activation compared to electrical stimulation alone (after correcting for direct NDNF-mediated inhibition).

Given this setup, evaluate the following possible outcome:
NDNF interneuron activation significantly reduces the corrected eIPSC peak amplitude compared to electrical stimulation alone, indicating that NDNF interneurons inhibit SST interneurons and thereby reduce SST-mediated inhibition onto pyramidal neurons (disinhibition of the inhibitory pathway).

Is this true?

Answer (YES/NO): YES